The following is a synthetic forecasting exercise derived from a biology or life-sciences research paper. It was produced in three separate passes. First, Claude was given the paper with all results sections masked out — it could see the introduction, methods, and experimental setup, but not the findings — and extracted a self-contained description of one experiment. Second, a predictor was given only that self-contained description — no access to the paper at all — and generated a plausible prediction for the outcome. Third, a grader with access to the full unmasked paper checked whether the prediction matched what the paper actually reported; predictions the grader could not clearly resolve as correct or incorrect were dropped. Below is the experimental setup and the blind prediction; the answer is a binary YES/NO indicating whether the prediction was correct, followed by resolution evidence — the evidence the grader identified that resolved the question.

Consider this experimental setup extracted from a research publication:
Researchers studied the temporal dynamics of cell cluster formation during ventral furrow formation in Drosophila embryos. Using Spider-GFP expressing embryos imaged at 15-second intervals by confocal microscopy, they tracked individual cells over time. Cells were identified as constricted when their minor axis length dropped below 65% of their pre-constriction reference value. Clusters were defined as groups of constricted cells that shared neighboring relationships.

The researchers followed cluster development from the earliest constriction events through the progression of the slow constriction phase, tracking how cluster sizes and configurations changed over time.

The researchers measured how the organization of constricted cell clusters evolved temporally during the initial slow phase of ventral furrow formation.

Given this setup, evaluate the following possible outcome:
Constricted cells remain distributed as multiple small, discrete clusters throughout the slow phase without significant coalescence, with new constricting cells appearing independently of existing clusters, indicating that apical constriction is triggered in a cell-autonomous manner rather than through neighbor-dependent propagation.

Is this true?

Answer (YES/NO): NO